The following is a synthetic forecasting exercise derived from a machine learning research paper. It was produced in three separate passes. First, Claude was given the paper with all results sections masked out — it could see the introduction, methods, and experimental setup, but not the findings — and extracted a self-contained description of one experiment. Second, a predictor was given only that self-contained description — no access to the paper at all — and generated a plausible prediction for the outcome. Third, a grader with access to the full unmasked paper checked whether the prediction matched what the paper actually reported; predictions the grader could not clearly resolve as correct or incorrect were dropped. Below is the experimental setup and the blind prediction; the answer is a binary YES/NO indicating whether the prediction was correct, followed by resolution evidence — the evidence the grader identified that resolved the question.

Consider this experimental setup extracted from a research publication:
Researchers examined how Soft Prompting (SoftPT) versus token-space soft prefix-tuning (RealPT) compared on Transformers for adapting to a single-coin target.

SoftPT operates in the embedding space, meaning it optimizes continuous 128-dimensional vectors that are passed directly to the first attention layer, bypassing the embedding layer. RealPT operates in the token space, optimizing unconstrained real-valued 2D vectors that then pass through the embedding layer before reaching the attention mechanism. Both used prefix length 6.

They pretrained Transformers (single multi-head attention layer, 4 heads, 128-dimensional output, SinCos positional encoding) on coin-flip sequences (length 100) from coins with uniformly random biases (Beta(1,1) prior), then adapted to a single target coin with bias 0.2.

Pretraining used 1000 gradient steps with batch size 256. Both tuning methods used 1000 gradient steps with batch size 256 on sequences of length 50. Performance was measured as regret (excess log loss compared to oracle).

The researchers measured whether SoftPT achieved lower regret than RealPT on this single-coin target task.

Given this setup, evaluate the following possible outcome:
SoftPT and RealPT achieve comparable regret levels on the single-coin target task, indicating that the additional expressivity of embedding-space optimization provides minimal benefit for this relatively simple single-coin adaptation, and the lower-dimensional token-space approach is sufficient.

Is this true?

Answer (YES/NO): NO